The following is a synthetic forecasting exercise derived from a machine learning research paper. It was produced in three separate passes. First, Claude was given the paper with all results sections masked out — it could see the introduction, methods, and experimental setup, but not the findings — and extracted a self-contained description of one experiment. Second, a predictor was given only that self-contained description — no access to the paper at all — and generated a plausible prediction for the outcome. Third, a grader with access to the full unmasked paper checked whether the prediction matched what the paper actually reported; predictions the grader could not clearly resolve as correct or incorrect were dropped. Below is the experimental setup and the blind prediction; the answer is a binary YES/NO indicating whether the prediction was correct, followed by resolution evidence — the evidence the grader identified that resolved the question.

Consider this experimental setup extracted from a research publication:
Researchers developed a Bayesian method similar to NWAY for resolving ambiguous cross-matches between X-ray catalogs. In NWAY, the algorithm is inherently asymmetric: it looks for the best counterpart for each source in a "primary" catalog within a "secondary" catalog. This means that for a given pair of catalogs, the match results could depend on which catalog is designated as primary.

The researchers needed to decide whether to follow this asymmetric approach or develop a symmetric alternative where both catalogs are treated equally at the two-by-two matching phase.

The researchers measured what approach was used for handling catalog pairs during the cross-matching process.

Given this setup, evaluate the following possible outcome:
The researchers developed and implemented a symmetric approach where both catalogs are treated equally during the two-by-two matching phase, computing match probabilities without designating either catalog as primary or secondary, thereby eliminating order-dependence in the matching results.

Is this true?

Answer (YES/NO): YES